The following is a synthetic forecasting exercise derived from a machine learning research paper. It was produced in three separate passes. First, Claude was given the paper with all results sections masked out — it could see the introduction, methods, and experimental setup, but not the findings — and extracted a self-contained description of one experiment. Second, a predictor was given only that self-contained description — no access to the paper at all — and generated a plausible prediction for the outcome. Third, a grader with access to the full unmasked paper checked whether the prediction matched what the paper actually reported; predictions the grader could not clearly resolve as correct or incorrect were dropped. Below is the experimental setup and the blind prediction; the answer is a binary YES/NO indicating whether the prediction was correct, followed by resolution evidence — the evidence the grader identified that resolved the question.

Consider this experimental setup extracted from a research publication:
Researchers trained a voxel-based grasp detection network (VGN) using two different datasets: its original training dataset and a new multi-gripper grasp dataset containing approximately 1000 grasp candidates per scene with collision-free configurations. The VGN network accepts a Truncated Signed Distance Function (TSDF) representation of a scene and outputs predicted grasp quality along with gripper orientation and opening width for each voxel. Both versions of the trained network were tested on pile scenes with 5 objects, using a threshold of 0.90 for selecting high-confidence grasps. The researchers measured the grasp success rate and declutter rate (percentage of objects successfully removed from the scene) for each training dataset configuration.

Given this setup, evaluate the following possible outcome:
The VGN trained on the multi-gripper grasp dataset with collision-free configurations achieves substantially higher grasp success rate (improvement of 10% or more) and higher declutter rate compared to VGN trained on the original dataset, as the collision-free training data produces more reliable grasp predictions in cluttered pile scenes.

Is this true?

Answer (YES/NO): NO